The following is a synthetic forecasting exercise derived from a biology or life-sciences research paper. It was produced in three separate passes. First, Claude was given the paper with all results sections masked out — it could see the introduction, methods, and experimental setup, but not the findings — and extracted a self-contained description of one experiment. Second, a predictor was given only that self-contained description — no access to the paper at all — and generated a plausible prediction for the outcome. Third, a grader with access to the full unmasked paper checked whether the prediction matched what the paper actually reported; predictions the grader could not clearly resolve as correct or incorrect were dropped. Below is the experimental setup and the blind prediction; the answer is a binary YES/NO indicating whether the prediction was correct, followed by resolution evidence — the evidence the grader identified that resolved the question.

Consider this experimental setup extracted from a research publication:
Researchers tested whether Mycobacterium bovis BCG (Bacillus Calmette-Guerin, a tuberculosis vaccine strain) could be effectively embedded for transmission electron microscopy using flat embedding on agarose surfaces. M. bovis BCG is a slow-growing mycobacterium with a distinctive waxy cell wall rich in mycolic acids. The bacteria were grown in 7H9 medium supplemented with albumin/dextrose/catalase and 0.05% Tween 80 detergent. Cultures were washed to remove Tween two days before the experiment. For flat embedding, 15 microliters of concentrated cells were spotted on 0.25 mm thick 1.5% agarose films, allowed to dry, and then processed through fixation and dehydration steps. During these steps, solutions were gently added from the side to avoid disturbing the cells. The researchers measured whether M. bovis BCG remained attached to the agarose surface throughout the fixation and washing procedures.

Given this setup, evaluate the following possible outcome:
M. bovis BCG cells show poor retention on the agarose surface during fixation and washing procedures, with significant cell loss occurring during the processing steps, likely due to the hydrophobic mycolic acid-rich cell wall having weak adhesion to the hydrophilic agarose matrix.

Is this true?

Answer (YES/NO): YES